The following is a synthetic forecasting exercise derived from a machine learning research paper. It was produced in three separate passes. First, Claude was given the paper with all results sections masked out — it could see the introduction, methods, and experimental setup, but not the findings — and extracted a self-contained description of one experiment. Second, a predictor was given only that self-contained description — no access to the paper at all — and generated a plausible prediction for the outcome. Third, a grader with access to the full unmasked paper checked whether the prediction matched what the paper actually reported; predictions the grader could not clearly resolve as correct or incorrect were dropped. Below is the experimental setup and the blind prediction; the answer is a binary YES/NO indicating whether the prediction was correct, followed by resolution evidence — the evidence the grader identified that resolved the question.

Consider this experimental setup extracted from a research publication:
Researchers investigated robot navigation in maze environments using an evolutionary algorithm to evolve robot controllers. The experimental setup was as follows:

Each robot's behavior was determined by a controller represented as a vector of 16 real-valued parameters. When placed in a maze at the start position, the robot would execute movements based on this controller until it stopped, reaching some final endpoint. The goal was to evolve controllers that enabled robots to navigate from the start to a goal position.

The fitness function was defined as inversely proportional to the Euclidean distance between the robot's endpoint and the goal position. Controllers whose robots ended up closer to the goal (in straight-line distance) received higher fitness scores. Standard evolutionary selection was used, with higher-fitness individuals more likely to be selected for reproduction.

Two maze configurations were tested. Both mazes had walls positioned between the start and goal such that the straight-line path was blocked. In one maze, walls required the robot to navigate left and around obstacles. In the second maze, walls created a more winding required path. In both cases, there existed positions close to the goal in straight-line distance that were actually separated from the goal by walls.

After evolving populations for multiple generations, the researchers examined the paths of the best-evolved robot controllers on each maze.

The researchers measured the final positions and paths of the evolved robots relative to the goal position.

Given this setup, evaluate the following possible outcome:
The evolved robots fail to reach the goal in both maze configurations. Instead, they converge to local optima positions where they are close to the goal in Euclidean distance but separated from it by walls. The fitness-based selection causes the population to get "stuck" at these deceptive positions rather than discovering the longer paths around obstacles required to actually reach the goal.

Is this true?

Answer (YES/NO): YES